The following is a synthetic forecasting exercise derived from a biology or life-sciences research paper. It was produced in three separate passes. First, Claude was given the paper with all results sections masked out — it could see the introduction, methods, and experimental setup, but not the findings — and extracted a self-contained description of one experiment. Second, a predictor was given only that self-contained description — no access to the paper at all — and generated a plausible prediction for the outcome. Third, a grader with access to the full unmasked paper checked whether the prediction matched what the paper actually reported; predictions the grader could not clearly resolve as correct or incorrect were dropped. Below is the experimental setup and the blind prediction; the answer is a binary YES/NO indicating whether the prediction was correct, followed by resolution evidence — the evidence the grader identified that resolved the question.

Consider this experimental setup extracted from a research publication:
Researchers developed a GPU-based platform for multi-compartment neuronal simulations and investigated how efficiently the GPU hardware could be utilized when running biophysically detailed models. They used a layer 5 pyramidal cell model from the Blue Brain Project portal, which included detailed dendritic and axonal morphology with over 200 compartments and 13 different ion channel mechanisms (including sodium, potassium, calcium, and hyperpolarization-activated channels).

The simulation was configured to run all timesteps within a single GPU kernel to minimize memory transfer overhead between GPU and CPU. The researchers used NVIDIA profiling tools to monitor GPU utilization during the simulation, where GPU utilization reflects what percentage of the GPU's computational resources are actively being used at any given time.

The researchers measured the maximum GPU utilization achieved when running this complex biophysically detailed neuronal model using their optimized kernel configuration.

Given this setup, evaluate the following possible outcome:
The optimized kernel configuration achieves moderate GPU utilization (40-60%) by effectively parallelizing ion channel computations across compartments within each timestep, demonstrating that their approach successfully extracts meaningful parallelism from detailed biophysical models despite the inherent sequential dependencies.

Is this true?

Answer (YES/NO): NO